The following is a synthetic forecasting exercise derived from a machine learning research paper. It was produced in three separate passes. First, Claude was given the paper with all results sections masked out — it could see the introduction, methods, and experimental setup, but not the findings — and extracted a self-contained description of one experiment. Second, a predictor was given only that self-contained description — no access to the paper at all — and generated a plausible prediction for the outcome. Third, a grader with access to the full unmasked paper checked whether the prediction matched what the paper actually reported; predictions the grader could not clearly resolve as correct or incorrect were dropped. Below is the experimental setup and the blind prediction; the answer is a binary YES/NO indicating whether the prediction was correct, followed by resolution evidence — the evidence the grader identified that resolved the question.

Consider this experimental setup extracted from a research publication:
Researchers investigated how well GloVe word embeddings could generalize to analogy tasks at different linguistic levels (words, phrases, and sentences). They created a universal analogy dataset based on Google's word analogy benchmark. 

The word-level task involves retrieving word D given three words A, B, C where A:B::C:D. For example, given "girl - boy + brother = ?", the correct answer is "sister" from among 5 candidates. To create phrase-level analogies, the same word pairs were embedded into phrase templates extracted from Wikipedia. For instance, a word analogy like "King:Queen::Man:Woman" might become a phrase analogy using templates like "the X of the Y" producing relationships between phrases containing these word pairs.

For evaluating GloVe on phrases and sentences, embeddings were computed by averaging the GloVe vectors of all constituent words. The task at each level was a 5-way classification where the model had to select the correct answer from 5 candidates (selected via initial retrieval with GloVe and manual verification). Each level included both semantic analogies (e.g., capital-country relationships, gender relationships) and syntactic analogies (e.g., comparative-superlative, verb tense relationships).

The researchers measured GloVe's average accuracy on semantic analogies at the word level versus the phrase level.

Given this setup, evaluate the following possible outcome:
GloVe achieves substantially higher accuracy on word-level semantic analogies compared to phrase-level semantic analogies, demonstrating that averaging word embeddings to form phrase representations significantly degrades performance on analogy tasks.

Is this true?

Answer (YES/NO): YES